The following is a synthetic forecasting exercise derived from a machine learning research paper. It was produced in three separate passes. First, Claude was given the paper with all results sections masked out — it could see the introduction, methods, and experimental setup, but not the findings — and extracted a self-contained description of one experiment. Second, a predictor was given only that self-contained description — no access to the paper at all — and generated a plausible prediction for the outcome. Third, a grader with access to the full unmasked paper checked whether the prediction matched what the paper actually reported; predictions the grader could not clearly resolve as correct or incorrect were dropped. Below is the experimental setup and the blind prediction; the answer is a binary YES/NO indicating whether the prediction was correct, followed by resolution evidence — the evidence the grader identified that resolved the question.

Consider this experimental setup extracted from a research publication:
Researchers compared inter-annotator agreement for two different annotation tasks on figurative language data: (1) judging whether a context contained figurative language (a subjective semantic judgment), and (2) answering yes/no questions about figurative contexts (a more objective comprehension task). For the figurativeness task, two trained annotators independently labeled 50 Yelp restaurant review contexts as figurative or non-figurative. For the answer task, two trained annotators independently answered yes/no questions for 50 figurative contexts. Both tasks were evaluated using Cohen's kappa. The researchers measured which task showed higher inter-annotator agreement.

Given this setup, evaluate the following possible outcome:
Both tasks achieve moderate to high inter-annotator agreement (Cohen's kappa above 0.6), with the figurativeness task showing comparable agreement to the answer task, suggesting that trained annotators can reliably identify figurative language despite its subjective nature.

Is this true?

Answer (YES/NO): NO